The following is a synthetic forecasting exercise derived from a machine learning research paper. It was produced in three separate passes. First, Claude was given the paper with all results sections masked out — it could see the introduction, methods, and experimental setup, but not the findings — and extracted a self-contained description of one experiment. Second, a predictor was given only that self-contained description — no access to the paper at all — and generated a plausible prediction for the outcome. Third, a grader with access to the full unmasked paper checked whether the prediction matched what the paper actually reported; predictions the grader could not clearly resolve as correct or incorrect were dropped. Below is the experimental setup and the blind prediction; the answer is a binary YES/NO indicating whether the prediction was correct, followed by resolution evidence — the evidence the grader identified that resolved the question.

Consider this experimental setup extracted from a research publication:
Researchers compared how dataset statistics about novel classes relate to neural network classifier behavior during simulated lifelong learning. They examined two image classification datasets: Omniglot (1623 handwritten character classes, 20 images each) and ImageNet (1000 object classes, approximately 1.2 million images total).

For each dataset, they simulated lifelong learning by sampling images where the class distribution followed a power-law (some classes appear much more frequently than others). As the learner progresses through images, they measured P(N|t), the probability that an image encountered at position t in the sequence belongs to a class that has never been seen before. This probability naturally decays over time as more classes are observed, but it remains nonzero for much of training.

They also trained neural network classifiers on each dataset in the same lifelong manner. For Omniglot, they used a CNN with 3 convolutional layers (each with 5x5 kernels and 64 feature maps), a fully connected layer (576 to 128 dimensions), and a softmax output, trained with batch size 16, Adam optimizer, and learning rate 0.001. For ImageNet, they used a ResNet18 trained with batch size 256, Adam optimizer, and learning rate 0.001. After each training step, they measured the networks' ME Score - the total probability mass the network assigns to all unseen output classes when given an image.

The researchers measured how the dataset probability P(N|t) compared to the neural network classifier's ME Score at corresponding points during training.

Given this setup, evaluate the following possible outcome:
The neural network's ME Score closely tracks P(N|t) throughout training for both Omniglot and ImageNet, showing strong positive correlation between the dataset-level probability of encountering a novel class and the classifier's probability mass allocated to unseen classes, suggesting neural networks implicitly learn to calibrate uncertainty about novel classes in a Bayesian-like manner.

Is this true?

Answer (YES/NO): NO